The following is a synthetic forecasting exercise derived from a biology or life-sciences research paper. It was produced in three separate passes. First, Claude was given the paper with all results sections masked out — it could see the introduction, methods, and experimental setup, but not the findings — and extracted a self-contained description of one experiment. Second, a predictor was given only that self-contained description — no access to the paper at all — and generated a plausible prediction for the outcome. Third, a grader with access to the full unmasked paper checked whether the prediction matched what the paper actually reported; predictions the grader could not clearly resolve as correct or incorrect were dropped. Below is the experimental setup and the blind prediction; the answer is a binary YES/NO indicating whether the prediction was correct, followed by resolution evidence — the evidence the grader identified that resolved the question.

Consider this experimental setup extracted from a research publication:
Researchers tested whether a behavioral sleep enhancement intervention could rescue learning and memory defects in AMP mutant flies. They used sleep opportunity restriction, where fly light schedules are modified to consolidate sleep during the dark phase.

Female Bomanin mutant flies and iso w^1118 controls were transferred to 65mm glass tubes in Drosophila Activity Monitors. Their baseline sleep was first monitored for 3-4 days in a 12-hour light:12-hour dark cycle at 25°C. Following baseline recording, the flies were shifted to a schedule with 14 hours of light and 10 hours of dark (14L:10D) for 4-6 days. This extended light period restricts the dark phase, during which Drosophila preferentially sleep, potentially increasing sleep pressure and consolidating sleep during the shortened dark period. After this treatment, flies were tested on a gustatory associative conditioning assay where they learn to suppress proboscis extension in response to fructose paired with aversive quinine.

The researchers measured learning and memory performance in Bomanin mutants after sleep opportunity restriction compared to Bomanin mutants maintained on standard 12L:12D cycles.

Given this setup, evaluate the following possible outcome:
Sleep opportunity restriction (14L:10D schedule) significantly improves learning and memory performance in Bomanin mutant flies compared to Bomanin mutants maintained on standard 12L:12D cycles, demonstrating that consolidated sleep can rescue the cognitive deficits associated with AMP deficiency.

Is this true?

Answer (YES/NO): YES